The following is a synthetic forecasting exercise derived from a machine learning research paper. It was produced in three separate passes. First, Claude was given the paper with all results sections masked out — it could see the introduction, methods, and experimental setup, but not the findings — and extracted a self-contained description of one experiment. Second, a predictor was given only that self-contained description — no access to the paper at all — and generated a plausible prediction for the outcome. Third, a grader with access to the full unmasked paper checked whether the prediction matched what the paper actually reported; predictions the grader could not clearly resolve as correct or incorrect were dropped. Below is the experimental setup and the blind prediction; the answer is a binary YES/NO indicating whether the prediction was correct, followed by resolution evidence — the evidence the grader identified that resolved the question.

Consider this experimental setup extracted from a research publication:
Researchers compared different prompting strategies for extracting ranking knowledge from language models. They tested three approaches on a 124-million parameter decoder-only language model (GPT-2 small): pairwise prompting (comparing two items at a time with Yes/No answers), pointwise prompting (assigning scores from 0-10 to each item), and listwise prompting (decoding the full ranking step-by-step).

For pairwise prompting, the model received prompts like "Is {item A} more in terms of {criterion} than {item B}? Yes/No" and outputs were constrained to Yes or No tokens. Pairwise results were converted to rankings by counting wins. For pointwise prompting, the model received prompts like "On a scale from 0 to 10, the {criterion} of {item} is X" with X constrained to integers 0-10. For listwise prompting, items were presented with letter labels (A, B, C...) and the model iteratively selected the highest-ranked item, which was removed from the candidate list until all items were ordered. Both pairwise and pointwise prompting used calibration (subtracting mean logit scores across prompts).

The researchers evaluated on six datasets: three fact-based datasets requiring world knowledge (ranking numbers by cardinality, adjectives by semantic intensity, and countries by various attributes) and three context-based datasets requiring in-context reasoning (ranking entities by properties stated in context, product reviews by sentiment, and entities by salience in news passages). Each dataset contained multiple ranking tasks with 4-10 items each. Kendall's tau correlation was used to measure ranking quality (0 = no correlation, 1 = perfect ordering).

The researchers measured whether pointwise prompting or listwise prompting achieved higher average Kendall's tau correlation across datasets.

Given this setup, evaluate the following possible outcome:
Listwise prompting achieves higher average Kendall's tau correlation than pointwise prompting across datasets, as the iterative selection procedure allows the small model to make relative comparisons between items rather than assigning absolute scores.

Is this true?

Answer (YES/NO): NO